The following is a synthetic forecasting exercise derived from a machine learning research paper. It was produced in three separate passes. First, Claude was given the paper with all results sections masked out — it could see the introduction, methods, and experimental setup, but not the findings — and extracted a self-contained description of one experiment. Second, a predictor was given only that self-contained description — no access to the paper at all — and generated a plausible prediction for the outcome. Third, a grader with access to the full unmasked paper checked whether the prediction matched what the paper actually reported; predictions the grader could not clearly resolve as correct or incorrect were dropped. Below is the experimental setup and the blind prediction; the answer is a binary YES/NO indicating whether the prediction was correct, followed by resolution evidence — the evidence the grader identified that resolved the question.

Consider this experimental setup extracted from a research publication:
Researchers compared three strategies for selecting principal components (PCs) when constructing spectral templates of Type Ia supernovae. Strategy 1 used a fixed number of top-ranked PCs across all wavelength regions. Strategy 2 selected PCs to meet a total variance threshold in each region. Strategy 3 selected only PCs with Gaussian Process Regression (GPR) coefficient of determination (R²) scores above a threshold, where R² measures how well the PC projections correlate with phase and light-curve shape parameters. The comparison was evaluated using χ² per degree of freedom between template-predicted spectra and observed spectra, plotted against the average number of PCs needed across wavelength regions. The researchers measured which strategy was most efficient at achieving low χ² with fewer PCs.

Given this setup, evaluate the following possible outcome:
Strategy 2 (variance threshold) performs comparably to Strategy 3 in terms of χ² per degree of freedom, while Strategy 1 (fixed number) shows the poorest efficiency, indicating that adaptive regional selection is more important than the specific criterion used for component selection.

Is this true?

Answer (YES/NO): NO